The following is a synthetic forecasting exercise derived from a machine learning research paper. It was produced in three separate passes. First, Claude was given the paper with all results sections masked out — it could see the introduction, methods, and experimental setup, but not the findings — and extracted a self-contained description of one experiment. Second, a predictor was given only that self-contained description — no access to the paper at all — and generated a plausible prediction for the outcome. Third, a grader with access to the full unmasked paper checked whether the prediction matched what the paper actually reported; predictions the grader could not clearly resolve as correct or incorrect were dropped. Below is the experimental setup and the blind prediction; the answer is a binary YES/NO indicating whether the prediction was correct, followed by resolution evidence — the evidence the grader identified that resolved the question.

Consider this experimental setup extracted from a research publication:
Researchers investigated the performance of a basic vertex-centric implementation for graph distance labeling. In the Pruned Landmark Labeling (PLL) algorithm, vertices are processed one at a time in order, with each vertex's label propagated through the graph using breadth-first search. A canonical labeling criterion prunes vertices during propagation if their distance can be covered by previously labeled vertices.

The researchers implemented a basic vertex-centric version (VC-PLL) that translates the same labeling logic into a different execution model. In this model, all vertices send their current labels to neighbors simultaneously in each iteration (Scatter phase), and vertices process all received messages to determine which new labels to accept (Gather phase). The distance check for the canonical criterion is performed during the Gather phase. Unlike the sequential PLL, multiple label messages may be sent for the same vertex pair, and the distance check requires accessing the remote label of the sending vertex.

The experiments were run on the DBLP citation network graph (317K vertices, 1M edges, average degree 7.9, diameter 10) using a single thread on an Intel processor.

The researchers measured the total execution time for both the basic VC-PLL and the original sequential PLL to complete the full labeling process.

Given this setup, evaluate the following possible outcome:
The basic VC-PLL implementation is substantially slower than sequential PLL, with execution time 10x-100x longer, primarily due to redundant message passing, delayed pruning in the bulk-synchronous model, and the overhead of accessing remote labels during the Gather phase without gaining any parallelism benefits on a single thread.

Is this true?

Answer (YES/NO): NO